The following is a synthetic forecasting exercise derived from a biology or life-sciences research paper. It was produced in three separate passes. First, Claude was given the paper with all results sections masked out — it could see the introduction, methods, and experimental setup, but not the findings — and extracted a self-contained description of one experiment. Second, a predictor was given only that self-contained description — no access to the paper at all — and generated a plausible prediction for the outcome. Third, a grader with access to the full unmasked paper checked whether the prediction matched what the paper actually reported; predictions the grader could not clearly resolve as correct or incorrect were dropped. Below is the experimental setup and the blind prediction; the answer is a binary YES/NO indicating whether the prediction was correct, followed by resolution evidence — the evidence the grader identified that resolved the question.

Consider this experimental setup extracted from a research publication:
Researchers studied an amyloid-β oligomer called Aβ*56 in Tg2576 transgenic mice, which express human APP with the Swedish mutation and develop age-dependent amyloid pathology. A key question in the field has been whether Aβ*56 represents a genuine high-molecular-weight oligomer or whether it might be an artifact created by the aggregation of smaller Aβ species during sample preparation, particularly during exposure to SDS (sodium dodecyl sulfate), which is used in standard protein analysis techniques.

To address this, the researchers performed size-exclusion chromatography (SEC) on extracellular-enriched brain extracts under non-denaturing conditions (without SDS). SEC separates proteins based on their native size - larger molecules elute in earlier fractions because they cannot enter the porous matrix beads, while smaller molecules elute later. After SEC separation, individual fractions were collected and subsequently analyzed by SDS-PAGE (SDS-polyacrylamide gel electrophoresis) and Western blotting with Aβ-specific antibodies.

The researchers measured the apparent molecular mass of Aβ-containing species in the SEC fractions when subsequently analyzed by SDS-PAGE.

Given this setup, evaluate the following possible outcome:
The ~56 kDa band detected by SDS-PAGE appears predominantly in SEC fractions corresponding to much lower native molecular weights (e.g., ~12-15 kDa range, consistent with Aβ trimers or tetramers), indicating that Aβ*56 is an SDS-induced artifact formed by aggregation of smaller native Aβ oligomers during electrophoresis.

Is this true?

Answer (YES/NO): NO